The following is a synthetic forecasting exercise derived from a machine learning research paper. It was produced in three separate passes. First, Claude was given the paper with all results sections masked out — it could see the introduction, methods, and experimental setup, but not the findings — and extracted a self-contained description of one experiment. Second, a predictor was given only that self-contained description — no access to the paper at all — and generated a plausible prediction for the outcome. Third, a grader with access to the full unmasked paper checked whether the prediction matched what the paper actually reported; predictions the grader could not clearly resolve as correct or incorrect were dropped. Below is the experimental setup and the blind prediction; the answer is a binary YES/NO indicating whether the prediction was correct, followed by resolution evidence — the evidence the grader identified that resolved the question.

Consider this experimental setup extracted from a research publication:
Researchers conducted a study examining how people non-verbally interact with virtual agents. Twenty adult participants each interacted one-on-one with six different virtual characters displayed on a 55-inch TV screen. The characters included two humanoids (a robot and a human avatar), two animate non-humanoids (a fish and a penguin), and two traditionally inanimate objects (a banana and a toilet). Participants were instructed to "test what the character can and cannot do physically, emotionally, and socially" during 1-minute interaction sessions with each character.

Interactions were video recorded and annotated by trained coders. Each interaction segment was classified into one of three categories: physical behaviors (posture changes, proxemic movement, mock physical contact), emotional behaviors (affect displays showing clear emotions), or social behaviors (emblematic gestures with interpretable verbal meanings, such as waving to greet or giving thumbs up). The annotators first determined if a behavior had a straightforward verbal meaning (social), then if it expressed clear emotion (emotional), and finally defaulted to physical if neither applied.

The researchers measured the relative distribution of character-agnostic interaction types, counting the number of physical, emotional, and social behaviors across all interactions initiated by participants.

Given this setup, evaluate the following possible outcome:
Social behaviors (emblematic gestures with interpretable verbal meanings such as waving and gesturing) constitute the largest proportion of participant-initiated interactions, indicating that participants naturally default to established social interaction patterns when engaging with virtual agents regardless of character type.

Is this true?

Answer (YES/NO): NO